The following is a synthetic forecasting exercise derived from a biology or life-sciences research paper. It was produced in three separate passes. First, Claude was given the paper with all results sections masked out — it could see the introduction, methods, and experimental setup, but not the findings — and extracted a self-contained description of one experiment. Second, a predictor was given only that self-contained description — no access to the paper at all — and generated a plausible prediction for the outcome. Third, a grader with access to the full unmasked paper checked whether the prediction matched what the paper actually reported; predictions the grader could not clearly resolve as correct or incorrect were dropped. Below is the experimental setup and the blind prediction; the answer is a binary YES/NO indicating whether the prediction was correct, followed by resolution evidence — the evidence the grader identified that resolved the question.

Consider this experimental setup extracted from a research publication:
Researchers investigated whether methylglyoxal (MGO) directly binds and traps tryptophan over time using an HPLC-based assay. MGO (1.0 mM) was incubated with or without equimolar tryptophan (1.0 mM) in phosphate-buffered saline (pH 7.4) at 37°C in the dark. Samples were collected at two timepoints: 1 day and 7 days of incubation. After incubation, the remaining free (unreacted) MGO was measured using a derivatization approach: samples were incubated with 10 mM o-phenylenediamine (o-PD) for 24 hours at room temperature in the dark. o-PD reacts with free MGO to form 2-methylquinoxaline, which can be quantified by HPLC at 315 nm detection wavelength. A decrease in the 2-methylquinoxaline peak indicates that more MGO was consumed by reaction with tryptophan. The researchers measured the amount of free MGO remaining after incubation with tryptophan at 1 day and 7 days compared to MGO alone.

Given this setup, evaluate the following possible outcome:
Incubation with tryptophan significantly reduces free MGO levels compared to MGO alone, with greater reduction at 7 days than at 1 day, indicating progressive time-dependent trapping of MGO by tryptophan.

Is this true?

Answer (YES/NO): YES